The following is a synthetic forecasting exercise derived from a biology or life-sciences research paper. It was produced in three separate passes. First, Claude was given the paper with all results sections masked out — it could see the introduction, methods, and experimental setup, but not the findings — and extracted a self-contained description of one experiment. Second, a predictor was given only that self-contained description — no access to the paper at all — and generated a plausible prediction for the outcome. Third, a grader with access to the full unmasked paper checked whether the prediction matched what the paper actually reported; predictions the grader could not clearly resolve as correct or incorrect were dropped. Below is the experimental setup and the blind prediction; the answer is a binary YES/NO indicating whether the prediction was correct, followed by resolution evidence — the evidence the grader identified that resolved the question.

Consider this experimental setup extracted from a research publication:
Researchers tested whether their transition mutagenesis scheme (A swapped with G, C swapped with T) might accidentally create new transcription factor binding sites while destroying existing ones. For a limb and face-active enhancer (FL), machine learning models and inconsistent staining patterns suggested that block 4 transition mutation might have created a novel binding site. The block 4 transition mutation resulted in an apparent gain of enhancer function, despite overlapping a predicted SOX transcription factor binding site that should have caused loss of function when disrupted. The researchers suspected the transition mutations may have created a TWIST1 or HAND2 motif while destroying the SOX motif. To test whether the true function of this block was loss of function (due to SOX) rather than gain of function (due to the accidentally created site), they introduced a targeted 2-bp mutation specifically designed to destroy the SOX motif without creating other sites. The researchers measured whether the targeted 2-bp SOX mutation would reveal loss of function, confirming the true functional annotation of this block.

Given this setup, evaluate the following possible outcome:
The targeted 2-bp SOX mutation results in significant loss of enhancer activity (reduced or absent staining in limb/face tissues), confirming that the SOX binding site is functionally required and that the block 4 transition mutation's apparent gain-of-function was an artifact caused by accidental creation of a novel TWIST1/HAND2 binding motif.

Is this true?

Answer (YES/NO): YES